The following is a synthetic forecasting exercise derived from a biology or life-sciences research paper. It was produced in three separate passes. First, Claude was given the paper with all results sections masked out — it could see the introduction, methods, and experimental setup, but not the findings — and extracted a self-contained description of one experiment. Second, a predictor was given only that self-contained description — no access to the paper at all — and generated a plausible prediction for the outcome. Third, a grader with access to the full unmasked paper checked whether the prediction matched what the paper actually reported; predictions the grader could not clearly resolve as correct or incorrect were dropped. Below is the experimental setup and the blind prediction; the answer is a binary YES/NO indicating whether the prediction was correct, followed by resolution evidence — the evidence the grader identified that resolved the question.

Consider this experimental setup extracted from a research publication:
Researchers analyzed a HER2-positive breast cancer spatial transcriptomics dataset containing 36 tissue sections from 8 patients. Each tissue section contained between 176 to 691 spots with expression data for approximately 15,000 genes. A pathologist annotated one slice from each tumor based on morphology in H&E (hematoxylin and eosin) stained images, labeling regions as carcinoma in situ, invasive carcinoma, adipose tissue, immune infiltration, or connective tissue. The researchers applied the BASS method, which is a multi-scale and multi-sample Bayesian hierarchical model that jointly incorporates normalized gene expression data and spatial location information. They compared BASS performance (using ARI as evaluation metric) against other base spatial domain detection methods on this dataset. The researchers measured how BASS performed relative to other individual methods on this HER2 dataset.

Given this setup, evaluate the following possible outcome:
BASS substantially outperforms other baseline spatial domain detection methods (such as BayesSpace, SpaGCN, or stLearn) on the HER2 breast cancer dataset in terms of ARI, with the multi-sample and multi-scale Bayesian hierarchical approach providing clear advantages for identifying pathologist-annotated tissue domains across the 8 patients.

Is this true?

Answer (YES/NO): NO